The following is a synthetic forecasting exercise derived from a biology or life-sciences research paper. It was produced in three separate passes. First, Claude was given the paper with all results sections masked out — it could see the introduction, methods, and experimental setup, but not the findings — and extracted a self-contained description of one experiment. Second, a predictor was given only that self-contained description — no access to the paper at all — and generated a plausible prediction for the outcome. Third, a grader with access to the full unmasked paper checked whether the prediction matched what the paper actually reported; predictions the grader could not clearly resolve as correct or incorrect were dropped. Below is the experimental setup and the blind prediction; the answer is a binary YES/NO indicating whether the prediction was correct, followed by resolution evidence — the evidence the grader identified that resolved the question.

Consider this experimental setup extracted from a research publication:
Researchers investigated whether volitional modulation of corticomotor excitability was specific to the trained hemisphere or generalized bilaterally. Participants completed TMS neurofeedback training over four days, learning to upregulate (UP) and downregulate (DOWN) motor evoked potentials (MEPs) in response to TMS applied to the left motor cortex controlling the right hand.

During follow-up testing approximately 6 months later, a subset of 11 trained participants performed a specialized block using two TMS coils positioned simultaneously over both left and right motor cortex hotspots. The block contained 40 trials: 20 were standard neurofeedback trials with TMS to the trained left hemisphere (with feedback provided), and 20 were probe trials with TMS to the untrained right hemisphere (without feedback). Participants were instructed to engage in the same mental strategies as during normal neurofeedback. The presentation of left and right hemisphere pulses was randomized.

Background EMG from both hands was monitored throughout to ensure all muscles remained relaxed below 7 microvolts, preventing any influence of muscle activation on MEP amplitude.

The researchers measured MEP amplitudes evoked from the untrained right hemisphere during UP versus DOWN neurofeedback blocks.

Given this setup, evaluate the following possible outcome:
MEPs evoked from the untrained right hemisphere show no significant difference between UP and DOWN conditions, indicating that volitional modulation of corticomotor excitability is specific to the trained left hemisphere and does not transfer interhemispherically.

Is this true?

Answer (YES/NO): NO